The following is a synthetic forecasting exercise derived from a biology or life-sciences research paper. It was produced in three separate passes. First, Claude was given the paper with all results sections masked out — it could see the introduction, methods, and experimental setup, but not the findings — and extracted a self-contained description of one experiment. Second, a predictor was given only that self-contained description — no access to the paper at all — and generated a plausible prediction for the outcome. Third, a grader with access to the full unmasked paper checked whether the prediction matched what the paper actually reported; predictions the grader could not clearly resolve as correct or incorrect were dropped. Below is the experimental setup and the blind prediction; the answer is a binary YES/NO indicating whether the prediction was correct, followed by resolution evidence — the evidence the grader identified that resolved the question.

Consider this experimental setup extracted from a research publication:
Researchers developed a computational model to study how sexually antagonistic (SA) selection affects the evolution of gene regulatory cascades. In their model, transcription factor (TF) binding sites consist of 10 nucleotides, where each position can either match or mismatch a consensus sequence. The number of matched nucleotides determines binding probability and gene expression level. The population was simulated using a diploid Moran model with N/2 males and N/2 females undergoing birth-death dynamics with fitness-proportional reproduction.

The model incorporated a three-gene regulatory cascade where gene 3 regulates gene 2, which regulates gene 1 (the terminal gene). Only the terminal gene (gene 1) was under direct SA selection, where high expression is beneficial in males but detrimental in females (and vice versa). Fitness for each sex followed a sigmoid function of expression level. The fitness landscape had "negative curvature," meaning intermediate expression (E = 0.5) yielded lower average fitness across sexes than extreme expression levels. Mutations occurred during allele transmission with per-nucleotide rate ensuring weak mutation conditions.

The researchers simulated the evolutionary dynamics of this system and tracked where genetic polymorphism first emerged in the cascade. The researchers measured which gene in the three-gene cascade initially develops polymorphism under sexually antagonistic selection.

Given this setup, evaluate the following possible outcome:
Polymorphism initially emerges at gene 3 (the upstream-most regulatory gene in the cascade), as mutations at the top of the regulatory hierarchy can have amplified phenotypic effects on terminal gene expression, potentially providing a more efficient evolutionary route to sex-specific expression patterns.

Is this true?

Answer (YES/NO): NO